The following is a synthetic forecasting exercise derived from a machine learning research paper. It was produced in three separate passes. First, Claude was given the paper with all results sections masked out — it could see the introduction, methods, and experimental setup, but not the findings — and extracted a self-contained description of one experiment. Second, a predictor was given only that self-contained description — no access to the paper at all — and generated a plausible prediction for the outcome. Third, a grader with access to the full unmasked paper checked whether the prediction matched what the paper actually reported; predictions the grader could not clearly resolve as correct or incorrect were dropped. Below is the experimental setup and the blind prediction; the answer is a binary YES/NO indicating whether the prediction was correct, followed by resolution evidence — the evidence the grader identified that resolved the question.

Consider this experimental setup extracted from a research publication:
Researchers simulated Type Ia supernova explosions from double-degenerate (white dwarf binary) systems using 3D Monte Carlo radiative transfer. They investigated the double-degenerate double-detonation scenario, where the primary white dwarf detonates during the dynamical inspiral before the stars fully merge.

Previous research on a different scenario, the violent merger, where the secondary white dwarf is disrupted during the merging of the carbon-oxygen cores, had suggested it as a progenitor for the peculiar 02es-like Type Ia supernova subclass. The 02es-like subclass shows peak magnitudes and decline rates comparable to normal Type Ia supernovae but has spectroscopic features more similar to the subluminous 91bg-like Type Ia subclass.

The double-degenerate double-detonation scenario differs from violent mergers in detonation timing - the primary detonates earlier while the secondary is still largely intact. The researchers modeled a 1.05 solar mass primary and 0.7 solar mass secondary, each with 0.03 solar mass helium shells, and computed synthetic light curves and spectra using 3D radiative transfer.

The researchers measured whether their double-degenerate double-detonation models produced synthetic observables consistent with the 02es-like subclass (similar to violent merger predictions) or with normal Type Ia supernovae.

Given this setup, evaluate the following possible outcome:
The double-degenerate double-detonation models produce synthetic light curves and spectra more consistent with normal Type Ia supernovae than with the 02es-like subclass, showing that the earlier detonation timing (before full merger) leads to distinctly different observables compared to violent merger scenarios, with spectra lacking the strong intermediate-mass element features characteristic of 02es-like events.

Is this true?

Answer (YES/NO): NO